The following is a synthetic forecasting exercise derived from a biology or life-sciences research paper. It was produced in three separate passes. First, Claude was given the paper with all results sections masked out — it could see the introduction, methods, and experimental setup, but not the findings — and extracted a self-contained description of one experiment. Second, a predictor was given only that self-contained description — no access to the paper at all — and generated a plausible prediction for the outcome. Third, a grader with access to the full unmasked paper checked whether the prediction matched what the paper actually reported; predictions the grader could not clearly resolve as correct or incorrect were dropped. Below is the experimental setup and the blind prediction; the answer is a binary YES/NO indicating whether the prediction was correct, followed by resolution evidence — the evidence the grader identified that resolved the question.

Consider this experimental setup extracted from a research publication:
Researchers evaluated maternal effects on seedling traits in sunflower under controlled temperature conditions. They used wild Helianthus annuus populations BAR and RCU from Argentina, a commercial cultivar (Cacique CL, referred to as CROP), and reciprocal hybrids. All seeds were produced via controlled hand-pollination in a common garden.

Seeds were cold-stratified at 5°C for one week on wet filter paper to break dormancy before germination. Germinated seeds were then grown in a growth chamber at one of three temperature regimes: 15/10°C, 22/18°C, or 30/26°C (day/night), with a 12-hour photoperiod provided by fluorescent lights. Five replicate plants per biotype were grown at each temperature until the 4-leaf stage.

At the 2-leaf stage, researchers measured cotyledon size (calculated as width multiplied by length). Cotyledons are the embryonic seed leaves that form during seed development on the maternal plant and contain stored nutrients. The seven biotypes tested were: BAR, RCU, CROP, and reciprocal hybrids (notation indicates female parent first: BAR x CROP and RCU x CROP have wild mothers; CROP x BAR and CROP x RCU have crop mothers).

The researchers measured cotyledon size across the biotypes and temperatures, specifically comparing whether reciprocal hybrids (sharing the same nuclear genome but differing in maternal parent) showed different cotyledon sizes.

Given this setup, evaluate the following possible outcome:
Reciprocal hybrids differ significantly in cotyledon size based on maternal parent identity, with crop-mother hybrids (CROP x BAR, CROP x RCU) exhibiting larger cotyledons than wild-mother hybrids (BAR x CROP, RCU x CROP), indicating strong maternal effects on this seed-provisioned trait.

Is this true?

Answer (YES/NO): YES